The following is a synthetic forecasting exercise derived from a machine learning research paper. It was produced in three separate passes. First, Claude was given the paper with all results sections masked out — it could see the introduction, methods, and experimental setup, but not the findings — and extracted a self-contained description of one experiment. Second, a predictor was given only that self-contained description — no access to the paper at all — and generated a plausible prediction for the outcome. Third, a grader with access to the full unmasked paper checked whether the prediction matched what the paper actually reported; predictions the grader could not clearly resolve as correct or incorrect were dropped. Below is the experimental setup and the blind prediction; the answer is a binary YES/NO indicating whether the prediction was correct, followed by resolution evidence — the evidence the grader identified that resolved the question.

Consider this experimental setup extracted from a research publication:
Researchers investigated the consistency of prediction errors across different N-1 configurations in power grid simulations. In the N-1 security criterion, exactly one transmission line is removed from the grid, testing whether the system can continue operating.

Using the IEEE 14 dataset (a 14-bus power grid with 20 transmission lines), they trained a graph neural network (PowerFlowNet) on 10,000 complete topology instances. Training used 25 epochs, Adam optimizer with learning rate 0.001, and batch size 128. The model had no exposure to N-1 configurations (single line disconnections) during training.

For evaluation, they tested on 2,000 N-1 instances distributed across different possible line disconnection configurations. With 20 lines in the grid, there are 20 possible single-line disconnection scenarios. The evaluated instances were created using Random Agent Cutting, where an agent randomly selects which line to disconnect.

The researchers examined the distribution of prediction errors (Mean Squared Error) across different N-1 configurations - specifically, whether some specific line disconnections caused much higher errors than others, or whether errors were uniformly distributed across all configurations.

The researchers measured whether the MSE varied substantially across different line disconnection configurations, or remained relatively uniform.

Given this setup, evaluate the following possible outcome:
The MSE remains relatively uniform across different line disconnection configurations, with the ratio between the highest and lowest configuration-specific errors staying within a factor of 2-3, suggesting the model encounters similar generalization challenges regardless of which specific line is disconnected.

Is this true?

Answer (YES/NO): NO